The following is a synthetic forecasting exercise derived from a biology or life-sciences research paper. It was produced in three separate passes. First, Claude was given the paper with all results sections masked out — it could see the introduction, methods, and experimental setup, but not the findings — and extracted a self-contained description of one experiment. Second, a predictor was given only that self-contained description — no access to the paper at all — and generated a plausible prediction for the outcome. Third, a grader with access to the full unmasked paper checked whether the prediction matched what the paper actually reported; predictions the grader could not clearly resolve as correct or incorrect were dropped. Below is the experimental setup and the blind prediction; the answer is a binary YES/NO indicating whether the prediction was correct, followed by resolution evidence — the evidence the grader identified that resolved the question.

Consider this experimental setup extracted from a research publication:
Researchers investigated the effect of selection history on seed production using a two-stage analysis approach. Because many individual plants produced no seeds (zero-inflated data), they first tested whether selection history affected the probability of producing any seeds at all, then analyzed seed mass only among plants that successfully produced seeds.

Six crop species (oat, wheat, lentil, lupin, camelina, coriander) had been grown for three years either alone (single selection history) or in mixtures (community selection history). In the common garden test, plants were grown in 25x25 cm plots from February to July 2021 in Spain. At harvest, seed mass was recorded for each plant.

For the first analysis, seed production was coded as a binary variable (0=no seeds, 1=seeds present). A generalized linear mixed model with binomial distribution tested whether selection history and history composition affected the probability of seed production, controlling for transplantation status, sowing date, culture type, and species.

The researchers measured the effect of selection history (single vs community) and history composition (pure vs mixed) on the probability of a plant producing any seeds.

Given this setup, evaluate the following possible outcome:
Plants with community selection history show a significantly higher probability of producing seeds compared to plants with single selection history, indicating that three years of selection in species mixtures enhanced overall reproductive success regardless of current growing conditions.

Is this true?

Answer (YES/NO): NO